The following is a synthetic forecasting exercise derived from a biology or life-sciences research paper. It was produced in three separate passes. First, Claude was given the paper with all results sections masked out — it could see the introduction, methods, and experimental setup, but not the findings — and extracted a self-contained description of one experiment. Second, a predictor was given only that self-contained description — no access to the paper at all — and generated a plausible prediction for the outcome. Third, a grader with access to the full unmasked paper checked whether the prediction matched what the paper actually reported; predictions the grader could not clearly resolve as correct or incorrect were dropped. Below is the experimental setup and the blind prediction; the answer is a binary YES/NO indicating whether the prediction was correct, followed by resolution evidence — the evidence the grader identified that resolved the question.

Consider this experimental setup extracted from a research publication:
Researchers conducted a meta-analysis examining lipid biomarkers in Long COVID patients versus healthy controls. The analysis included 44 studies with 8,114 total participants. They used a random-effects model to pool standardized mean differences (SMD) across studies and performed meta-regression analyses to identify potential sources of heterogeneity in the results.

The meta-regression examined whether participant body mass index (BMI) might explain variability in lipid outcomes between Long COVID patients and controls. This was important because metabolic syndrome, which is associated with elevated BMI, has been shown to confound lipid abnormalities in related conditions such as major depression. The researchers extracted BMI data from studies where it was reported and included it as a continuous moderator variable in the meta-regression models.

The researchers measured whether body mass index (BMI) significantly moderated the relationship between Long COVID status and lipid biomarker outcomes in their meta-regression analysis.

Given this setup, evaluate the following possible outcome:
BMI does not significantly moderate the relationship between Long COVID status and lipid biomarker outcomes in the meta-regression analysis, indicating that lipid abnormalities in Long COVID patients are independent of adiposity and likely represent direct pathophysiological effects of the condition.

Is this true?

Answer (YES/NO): YES